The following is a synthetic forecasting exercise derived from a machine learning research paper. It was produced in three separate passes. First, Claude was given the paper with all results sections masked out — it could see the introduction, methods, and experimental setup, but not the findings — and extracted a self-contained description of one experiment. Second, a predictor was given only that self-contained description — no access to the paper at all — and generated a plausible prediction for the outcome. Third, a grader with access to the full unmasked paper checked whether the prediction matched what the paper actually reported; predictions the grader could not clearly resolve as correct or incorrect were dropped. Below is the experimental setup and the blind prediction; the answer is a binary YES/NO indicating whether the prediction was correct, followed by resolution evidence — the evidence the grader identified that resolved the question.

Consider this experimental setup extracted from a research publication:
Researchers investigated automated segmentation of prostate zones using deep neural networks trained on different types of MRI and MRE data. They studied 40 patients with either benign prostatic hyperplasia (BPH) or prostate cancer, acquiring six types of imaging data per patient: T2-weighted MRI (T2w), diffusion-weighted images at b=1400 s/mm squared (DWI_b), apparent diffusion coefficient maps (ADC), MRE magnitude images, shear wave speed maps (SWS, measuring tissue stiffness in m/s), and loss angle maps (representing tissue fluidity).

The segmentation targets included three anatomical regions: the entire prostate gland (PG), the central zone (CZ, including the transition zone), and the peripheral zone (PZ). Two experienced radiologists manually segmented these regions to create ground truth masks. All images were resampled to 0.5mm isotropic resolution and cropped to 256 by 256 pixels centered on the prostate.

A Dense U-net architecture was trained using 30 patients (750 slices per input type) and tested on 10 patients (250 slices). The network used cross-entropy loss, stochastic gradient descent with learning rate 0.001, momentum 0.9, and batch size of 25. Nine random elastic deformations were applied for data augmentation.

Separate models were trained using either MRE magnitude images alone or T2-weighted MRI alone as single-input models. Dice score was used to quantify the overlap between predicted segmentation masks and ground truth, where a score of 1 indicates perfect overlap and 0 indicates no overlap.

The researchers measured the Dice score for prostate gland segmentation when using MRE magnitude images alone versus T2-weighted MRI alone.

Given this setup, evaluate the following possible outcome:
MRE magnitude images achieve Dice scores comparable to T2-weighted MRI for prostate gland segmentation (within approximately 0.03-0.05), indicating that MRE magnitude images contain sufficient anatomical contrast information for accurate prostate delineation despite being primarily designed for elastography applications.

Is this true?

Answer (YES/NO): YES